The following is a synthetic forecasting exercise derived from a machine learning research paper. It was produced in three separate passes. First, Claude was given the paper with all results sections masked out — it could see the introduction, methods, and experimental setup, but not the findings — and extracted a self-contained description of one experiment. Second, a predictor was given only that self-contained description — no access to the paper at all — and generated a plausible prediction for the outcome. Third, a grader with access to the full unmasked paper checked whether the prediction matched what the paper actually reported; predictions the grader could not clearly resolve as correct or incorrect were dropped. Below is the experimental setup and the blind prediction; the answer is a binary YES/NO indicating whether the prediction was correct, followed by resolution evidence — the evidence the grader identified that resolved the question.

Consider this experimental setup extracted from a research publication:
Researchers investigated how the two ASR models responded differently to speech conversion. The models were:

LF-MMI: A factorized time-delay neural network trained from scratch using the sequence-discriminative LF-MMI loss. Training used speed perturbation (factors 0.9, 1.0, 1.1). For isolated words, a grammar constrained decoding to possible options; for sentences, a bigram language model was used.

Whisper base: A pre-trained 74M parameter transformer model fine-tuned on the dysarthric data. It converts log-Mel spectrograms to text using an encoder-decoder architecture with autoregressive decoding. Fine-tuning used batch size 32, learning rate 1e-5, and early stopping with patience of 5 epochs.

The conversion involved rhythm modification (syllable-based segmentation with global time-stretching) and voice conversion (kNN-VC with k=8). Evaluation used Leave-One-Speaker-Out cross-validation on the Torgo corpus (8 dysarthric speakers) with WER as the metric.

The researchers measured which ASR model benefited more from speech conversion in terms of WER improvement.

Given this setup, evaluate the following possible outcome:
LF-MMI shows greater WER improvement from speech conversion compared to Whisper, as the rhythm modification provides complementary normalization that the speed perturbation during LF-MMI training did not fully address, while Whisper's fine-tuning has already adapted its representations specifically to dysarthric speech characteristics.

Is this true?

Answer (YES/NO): YES